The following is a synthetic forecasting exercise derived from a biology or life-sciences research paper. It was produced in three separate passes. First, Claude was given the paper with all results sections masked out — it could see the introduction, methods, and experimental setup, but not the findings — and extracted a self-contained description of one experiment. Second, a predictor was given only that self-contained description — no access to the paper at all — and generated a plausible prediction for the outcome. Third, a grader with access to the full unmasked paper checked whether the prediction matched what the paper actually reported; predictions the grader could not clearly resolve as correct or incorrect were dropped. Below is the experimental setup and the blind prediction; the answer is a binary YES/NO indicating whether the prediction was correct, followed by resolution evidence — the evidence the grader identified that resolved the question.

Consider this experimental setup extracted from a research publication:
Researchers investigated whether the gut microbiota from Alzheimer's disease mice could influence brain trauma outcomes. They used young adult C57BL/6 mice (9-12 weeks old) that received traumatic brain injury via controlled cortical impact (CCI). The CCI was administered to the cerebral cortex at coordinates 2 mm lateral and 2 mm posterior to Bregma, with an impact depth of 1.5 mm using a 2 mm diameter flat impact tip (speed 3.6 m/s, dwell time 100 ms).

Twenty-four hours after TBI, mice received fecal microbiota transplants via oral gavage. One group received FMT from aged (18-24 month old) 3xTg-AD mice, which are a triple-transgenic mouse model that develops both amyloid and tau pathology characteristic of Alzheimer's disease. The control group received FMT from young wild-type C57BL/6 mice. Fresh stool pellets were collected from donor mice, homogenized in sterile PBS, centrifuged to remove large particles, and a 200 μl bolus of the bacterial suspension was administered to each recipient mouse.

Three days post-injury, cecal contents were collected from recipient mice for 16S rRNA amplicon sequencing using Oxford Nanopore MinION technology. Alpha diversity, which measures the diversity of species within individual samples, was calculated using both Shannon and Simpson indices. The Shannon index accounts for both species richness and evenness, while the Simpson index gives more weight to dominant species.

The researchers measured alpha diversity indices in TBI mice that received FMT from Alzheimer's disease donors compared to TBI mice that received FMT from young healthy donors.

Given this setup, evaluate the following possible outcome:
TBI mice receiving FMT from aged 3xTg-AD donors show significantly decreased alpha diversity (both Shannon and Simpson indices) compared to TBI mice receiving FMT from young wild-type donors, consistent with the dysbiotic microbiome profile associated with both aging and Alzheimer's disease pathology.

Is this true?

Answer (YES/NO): NO